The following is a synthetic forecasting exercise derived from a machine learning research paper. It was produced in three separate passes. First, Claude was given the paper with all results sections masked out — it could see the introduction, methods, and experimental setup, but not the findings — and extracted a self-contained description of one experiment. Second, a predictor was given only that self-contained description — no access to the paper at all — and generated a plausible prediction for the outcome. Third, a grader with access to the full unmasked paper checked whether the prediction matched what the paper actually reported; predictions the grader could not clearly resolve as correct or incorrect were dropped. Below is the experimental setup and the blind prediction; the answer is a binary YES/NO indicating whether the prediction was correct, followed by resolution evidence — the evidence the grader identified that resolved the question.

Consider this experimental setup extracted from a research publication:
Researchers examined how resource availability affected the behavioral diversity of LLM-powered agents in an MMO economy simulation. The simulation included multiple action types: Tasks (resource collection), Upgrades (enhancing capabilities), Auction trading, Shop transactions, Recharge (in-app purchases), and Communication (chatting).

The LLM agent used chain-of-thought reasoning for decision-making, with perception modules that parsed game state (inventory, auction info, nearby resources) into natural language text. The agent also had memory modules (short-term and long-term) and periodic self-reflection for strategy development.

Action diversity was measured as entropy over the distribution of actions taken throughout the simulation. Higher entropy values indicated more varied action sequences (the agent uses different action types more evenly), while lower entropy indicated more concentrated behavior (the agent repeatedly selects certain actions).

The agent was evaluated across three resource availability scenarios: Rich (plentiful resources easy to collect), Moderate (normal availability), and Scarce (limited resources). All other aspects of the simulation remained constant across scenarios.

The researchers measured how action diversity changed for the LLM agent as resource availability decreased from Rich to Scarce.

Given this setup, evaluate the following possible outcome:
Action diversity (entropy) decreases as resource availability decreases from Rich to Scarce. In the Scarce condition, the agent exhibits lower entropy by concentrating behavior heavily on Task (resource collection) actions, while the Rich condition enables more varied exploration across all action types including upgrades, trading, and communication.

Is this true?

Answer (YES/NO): NO